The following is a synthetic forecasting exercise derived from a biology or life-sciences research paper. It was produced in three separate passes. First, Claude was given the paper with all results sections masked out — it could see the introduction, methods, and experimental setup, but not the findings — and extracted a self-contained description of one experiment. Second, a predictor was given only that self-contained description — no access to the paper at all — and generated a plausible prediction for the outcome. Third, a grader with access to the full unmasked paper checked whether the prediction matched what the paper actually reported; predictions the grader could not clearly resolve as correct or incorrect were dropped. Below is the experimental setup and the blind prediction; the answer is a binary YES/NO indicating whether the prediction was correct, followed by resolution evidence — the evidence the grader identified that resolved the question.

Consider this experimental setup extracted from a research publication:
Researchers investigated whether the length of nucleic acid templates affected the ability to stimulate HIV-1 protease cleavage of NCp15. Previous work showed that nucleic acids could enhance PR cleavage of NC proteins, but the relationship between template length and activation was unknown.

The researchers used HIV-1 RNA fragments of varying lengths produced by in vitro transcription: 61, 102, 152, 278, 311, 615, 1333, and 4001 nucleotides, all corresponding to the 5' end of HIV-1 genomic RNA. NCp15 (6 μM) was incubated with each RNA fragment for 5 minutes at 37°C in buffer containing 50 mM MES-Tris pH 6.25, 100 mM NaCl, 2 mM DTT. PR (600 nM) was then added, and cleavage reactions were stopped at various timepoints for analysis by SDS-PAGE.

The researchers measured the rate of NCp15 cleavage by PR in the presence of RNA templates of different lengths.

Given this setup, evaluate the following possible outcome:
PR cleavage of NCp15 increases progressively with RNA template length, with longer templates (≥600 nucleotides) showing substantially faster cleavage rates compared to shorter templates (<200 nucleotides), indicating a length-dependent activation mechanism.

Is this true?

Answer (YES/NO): YES